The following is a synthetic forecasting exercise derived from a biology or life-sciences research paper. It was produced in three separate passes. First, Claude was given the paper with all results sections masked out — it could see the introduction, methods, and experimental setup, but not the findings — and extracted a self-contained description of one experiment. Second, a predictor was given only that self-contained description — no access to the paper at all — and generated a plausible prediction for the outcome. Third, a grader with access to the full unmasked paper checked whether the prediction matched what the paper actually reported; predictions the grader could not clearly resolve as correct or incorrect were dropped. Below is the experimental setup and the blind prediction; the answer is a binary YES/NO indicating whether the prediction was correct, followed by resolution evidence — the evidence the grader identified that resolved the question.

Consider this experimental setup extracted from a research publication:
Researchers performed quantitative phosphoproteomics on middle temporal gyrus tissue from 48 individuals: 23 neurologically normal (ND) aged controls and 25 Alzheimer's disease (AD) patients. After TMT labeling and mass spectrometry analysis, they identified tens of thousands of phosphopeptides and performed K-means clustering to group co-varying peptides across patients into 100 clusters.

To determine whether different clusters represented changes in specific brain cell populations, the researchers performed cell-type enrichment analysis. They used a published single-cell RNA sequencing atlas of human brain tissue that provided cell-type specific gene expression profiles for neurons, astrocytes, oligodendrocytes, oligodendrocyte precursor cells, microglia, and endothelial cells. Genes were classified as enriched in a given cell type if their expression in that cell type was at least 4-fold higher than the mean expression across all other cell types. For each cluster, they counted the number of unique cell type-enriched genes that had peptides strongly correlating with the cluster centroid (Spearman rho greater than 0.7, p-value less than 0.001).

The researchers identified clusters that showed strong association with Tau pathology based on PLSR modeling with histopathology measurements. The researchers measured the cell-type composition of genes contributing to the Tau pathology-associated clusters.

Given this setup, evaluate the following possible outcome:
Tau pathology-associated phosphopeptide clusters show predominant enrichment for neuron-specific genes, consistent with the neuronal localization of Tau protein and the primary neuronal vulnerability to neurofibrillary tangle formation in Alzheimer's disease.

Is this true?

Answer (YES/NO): NO